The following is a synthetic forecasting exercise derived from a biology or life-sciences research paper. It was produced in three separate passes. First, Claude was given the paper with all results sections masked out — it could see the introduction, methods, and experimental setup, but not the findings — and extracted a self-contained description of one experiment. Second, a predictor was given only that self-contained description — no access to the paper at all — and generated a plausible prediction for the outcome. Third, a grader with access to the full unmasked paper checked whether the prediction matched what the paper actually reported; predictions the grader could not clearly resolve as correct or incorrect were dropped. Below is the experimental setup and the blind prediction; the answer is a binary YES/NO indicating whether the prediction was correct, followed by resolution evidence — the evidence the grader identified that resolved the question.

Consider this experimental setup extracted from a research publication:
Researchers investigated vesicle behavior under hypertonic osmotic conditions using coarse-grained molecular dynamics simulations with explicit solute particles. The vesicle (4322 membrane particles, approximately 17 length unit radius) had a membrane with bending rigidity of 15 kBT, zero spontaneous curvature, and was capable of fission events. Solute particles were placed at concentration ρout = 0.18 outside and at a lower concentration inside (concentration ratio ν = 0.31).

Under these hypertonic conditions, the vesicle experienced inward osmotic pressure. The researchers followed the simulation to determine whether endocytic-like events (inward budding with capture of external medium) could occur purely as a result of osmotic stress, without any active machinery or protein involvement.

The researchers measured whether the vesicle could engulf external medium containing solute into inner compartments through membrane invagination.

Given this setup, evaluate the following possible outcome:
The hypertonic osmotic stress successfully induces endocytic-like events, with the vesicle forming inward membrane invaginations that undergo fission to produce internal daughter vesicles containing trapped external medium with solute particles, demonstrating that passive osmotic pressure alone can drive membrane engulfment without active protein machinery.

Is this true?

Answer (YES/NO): YES